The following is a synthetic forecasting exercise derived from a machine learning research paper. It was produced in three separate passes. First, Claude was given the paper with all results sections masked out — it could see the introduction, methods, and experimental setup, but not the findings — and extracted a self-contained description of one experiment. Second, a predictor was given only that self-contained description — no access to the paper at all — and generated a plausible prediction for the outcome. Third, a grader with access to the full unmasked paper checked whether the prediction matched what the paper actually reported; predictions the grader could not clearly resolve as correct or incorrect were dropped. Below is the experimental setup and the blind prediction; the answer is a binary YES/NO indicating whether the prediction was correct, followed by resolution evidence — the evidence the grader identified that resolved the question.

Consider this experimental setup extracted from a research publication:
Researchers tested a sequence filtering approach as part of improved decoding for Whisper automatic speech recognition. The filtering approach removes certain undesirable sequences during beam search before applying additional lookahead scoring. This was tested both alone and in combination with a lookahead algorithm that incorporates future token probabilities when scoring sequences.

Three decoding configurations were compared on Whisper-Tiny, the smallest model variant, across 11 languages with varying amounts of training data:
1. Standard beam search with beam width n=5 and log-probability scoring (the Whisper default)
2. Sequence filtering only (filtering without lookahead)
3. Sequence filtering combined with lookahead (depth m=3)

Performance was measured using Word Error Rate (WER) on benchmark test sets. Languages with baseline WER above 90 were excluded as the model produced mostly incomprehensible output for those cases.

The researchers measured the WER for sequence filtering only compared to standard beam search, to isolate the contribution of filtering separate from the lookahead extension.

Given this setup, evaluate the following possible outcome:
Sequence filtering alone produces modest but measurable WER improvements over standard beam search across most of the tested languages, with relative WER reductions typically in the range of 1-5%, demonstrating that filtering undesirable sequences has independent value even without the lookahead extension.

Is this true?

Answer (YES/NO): NO